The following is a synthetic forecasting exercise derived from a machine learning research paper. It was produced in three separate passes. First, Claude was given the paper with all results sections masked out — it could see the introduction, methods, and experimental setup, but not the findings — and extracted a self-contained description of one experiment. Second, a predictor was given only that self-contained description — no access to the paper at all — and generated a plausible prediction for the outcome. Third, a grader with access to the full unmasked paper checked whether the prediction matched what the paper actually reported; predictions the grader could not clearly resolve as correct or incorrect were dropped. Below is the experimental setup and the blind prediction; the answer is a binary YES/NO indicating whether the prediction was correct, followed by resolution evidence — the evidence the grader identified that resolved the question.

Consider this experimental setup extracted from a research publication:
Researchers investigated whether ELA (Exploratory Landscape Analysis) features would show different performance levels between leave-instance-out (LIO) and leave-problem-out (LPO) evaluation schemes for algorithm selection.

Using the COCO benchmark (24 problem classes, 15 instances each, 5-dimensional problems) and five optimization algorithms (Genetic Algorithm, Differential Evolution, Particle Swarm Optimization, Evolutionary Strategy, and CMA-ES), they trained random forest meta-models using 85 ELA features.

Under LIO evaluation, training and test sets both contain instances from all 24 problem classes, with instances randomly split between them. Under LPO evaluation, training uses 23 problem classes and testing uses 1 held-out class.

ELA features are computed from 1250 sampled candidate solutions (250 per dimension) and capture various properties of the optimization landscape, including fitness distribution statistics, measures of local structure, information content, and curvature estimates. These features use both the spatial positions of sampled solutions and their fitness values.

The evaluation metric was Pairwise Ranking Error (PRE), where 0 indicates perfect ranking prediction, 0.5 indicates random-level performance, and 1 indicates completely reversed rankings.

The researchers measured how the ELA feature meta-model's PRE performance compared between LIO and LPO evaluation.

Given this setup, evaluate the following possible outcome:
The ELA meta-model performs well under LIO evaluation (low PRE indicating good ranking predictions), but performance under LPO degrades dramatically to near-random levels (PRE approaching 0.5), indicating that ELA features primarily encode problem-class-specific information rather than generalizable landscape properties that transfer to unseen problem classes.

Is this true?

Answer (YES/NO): NO